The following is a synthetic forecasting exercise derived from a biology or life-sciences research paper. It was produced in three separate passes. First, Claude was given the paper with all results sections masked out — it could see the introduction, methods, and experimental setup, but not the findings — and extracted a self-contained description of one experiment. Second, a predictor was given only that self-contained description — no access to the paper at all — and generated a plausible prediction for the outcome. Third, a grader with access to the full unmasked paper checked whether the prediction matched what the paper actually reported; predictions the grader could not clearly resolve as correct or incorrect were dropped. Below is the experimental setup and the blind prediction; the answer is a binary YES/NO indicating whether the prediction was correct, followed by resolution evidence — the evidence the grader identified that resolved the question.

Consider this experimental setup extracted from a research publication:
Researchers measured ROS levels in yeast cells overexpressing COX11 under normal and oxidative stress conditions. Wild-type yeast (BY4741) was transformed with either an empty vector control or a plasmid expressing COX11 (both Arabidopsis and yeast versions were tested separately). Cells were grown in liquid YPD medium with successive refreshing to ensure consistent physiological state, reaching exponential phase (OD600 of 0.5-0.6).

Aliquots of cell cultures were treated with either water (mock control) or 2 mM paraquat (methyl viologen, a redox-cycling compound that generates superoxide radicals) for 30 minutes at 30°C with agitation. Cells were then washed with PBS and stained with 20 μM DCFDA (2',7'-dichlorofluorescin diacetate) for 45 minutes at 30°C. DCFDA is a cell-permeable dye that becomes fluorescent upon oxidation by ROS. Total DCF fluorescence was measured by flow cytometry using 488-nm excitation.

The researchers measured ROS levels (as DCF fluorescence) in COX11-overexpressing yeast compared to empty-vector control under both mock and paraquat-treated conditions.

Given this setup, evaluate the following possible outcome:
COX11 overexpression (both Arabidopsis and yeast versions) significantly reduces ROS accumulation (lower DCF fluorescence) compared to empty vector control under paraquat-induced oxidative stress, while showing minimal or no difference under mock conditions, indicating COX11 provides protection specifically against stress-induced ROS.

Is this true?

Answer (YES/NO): YES